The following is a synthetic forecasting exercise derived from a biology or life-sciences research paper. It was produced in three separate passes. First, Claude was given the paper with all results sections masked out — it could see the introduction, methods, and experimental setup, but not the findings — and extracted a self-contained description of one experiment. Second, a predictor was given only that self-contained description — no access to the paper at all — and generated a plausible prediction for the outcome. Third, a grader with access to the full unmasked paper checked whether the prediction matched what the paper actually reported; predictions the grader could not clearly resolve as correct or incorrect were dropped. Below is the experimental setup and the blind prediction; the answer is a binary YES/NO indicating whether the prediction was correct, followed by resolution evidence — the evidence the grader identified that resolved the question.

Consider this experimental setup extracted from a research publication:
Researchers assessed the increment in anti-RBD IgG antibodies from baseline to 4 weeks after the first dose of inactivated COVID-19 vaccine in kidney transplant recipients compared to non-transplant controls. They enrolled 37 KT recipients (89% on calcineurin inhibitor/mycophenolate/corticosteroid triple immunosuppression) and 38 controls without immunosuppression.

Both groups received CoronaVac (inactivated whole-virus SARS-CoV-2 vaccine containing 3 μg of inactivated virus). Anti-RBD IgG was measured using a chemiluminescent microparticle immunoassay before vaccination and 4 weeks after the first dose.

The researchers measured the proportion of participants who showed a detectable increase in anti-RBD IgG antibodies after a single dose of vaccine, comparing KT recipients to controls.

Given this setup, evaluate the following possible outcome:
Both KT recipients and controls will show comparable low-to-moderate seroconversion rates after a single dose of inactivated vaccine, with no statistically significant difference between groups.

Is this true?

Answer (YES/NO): NO